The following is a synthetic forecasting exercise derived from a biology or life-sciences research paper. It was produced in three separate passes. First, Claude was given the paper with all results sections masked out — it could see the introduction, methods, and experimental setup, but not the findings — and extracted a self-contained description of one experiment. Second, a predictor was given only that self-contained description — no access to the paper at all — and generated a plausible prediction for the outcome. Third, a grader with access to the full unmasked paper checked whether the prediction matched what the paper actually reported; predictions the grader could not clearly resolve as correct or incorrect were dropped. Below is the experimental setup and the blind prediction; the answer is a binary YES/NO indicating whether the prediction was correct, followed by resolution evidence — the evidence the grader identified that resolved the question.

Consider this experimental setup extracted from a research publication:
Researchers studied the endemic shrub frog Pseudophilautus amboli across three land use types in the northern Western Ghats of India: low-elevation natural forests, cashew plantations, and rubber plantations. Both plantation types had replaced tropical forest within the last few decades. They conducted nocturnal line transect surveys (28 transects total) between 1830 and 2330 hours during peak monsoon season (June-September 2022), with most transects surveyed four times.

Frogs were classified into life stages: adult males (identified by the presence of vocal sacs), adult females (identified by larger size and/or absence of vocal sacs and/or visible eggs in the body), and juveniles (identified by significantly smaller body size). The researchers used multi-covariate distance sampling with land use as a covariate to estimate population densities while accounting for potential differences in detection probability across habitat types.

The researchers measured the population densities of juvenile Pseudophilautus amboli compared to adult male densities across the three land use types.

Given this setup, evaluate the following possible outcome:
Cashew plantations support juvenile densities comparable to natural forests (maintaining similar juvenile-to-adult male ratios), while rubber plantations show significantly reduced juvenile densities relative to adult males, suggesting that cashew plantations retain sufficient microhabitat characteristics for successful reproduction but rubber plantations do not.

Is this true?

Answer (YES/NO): NO